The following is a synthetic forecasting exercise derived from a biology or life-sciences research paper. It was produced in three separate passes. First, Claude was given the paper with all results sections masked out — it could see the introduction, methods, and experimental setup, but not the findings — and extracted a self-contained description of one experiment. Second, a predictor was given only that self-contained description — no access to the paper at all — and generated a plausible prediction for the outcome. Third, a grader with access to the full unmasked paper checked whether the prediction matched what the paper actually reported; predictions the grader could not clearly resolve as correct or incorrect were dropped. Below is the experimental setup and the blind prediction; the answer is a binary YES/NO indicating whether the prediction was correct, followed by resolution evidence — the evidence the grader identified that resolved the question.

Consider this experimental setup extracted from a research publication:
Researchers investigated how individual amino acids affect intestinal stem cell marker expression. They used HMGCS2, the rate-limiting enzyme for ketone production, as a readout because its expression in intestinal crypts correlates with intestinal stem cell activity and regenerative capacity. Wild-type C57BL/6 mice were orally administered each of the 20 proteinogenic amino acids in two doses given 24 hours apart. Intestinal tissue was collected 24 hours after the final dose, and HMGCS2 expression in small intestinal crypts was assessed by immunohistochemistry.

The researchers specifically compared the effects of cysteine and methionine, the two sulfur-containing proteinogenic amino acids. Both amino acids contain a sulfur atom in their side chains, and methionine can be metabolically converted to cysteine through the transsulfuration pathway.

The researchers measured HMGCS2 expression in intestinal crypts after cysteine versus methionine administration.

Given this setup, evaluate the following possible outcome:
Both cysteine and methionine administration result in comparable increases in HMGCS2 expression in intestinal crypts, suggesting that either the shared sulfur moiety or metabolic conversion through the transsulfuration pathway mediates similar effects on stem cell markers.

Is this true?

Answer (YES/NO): NO